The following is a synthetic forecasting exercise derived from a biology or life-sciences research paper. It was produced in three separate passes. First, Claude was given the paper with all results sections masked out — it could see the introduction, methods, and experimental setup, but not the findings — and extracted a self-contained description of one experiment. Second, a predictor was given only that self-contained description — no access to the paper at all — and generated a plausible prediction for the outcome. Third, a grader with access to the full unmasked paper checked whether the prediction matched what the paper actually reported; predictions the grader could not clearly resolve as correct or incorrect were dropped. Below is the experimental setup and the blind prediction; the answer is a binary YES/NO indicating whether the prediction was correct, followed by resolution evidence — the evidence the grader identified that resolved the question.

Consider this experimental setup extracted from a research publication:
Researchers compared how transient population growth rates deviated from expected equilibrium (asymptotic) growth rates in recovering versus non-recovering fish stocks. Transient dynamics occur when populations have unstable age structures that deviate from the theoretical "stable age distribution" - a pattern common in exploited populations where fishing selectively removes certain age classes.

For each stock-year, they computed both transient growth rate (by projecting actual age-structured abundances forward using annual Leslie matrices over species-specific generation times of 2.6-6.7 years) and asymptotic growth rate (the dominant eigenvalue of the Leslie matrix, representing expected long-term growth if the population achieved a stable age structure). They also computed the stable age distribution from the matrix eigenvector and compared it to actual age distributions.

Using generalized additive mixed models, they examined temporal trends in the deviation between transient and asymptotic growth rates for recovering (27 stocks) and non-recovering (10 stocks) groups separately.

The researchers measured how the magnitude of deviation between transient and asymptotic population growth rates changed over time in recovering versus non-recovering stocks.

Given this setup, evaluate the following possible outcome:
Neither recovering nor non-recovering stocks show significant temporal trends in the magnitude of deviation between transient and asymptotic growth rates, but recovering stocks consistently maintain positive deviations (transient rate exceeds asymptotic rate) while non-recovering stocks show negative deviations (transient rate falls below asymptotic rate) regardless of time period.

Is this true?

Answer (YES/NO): NO